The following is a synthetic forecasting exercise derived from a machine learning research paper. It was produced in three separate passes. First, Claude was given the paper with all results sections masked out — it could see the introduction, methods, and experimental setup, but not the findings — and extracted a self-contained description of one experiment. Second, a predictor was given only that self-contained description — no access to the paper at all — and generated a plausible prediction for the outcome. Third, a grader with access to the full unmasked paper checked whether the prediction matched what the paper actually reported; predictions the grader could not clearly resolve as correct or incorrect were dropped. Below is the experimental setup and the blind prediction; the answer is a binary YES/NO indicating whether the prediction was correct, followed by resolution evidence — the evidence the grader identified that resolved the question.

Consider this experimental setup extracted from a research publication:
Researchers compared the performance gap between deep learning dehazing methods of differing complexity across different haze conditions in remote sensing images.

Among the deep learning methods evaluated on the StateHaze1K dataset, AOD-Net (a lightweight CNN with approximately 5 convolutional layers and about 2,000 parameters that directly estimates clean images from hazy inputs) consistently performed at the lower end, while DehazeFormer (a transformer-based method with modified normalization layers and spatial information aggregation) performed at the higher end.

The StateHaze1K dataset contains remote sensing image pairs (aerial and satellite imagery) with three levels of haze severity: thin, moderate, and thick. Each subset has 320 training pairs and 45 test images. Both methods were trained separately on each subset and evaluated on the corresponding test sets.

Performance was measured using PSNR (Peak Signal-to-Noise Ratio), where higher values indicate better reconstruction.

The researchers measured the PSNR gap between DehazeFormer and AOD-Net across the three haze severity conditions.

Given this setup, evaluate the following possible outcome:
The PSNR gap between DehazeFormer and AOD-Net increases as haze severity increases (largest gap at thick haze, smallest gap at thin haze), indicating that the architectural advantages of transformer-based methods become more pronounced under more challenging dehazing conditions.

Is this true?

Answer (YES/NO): NO